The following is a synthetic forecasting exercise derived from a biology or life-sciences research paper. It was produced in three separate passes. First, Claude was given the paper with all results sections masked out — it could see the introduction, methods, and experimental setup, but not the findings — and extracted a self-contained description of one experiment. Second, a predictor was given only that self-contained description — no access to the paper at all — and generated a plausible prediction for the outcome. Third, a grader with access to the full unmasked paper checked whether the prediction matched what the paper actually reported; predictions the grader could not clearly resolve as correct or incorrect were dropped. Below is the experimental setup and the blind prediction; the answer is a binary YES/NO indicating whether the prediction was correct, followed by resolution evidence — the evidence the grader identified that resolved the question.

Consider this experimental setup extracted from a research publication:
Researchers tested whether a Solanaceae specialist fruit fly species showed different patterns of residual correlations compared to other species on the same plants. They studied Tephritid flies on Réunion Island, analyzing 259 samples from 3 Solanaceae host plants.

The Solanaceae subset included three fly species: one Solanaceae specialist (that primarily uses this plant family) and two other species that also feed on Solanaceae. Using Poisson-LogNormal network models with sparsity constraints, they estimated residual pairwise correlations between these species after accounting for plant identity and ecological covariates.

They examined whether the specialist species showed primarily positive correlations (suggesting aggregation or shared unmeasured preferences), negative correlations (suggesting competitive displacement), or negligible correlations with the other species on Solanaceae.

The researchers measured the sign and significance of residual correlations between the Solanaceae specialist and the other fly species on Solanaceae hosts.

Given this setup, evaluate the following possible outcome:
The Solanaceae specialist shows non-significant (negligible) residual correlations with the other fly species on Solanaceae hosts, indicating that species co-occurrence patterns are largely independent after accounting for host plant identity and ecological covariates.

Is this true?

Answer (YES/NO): YES